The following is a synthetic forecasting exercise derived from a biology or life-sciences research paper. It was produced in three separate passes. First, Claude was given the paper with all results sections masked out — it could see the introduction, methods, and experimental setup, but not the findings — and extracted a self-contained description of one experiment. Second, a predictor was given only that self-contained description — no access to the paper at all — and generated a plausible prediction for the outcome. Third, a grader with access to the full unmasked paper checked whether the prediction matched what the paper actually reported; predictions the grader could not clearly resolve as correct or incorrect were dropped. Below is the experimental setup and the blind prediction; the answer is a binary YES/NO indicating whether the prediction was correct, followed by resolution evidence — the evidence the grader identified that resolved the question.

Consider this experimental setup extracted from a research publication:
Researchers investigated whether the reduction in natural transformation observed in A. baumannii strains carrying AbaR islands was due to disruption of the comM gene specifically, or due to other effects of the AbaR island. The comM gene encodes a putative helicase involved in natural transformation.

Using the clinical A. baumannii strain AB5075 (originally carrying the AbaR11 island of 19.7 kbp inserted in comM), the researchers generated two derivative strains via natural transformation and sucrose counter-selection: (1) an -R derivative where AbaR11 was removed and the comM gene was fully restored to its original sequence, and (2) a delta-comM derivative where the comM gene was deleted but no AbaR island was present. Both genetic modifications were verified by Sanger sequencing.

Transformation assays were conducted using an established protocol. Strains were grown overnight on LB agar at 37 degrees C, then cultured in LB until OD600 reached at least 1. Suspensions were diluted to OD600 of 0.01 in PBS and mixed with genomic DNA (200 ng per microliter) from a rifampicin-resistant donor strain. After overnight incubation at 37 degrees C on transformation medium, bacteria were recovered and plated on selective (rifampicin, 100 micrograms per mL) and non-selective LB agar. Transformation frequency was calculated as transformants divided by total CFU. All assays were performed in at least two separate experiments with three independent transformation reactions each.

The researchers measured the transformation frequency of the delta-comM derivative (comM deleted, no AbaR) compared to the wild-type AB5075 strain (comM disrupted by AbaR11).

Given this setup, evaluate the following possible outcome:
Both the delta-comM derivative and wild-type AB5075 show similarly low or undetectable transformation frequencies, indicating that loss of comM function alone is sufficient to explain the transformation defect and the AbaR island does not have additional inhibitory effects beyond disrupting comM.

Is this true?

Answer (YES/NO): YES